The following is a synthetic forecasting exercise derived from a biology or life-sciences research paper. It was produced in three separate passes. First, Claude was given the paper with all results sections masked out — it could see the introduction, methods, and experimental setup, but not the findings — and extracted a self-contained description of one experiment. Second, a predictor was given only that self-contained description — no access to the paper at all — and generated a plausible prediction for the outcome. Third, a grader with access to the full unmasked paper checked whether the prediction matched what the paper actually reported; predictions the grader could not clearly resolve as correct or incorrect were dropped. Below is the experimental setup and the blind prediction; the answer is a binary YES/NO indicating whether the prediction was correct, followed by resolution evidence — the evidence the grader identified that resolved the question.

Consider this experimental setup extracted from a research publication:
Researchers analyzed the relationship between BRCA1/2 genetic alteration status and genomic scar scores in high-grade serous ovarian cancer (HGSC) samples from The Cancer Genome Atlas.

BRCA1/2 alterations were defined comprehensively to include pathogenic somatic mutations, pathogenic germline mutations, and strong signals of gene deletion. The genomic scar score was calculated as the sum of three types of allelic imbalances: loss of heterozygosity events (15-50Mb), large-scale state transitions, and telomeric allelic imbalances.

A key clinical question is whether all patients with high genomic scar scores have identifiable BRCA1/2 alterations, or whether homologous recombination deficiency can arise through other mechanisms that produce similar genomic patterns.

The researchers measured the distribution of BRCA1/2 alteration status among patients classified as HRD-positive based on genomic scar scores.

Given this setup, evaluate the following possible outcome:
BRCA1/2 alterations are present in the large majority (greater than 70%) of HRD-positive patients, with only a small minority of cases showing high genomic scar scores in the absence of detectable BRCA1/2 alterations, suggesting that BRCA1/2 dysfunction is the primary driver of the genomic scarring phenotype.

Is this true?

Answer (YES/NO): NO